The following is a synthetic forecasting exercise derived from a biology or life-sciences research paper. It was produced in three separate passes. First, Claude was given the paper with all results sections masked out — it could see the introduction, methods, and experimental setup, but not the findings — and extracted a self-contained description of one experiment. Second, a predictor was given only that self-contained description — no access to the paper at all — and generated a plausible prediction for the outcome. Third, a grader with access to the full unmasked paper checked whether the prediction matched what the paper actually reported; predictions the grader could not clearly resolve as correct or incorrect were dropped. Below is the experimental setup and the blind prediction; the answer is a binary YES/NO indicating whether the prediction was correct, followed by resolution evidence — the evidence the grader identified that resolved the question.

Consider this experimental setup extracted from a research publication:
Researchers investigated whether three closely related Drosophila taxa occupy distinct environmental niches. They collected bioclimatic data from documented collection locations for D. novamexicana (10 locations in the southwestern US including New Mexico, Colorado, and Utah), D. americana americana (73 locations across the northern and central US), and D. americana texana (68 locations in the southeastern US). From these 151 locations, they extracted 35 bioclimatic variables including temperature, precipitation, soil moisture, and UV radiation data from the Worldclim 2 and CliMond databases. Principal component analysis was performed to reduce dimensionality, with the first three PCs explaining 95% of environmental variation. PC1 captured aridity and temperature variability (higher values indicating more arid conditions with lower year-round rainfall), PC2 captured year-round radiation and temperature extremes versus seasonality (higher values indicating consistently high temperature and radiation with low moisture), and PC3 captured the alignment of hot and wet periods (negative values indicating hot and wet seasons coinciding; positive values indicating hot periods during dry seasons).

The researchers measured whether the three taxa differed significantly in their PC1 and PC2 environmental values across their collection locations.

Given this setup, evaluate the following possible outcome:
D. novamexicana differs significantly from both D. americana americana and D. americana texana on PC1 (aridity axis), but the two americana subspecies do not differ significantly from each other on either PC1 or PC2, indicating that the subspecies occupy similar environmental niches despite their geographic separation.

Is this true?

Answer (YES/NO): NO